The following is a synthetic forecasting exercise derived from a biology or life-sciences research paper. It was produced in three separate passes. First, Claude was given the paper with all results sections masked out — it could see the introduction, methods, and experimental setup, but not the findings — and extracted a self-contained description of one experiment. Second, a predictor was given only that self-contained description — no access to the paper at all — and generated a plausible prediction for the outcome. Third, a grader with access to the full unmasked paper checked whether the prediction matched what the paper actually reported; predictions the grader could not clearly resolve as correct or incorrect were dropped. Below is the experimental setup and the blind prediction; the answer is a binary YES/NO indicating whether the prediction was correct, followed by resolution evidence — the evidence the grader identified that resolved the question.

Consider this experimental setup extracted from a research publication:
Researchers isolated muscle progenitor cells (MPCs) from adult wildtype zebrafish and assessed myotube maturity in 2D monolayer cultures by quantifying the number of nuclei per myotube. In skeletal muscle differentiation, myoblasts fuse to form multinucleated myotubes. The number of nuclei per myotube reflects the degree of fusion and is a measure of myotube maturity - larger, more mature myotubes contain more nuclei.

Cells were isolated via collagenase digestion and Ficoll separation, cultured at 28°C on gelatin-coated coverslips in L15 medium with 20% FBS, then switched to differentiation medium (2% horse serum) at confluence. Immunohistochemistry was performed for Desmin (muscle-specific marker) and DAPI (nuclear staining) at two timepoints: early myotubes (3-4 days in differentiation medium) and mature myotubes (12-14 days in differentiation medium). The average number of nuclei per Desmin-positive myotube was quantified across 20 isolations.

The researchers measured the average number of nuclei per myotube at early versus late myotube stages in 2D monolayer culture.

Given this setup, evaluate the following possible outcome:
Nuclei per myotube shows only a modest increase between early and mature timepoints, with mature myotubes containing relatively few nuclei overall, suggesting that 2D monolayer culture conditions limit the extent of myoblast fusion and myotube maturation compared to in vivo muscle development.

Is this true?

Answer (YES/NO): NO